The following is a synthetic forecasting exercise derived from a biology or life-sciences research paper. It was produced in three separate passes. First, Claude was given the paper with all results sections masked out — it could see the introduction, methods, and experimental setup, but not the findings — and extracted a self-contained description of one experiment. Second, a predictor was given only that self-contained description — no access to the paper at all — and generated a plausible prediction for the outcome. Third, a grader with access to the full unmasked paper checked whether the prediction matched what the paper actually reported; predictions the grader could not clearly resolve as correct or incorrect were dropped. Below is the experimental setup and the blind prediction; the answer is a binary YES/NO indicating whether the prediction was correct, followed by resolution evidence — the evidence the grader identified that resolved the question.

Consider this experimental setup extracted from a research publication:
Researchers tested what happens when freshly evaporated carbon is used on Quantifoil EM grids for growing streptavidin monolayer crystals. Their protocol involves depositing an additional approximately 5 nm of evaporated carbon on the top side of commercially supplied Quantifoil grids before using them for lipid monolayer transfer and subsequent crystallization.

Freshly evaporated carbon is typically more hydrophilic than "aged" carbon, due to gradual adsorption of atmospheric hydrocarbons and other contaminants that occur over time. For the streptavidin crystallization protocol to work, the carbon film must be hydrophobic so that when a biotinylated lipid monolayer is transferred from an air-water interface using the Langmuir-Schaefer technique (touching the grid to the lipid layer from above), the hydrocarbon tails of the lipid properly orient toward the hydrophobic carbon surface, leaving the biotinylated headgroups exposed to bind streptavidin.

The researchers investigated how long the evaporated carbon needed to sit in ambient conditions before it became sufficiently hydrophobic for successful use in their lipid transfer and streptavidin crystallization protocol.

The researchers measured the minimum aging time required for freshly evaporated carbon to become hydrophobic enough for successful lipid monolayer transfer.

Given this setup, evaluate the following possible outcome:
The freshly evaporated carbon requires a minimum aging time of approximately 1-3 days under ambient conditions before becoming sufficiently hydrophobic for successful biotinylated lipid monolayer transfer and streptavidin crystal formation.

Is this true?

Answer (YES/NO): NO